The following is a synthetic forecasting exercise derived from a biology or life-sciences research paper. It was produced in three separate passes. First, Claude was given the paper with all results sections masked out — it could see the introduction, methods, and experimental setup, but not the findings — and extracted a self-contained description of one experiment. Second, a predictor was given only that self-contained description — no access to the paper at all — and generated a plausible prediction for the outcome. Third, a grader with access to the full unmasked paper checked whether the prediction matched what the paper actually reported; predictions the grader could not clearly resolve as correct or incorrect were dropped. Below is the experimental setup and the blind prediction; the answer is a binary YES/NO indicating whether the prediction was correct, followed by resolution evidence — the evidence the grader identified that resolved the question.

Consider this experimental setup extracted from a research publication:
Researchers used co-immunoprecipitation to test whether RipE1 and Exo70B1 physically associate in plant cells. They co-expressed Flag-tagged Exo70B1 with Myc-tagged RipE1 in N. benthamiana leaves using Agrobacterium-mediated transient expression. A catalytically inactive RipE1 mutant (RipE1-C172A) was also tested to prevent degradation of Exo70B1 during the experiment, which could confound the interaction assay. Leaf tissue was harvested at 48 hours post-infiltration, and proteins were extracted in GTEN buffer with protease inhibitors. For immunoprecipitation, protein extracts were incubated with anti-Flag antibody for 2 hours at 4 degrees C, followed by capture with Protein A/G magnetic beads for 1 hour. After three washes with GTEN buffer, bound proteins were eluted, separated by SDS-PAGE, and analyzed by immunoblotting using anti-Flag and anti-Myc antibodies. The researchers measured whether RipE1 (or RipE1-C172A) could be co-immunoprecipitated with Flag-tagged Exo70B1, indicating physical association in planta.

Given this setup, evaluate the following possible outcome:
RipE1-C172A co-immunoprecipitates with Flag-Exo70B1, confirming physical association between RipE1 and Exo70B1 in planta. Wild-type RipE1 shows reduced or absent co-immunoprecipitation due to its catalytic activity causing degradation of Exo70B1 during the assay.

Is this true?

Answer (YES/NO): NO